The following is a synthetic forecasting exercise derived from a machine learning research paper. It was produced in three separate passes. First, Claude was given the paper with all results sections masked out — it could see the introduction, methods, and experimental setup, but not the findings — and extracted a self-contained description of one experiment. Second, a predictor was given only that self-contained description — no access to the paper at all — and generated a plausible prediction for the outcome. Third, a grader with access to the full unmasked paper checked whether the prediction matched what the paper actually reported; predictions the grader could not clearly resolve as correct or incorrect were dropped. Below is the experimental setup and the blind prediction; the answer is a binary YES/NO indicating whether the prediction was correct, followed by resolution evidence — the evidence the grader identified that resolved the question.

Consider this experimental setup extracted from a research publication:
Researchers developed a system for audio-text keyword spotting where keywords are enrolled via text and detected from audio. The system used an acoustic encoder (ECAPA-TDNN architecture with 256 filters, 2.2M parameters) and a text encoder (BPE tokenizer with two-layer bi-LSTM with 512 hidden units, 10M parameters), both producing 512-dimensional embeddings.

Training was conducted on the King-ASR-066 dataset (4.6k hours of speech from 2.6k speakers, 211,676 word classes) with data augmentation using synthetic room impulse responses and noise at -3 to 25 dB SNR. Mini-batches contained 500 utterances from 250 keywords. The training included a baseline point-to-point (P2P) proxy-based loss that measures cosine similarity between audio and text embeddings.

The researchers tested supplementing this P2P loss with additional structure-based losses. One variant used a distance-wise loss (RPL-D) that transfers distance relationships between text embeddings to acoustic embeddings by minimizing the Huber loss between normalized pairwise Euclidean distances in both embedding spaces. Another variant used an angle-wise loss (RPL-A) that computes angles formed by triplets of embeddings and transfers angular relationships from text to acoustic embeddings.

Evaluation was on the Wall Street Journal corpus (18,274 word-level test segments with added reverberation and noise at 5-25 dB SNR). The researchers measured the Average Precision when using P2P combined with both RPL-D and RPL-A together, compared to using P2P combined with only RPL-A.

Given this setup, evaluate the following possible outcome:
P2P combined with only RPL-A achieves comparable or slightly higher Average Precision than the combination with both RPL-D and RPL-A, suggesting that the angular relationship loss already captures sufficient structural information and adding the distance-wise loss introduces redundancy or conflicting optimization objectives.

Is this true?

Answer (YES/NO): YES